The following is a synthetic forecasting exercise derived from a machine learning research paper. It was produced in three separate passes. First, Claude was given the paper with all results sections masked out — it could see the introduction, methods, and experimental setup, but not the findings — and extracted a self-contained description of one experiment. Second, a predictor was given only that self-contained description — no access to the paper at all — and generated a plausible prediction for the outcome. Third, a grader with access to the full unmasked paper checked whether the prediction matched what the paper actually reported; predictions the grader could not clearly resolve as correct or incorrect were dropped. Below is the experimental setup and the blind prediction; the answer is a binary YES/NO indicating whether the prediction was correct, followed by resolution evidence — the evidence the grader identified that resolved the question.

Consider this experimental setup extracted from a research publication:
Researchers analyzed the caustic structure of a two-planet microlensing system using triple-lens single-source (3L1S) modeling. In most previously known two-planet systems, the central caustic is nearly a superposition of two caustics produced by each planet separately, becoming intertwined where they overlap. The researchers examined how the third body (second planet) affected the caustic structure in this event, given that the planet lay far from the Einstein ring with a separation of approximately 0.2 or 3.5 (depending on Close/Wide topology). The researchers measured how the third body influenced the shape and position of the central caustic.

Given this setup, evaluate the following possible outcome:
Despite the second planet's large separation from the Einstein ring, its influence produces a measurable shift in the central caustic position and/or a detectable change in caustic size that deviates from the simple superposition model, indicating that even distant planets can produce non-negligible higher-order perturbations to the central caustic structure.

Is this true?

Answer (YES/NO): NO